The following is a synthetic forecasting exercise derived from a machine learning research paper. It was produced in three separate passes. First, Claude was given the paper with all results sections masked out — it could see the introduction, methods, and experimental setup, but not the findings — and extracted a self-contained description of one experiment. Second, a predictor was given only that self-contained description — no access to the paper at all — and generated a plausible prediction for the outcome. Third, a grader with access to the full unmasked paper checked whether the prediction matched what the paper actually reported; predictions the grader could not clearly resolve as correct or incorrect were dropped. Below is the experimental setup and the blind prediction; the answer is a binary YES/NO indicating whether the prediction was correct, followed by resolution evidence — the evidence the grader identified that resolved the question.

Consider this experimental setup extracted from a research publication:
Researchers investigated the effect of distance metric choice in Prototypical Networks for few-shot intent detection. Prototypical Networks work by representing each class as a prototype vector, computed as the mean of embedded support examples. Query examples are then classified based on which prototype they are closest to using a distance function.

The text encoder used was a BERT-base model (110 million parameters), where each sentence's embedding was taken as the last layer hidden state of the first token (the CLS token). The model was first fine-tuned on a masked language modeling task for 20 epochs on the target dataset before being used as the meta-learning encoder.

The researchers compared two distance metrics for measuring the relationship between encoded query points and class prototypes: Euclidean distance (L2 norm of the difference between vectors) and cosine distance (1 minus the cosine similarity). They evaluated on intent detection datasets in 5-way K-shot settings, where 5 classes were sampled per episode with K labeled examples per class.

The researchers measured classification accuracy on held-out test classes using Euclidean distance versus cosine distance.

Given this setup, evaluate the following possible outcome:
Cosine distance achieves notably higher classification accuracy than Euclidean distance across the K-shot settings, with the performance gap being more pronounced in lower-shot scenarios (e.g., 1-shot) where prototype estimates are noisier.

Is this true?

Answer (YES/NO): NO